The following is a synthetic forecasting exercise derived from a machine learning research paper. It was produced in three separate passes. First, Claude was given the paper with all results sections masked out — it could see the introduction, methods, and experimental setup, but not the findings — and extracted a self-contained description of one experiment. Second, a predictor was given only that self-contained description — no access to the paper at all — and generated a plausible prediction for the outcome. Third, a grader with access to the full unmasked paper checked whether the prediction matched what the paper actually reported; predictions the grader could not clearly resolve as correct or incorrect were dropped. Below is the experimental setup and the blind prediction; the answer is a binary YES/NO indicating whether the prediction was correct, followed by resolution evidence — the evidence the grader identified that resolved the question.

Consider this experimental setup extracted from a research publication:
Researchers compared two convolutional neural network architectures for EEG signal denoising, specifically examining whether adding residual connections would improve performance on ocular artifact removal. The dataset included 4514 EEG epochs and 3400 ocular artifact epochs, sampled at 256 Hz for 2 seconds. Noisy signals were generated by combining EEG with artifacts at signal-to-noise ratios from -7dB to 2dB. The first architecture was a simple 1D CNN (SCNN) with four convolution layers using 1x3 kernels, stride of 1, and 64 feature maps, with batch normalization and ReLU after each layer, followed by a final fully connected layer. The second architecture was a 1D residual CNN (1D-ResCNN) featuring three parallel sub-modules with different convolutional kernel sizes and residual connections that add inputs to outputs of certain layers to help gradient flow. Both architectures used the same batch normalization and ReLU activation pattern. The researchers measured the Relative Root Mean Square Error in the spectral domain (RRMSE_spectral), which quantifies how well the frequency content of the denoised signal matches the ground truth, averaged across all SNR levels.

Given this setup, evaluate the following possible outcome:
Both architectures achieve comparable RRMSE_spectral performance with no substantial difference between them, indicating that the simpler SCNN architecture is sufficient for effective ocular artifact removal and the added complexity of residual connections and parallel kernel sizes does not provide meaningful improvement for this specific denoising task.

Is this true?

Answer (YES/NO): NO